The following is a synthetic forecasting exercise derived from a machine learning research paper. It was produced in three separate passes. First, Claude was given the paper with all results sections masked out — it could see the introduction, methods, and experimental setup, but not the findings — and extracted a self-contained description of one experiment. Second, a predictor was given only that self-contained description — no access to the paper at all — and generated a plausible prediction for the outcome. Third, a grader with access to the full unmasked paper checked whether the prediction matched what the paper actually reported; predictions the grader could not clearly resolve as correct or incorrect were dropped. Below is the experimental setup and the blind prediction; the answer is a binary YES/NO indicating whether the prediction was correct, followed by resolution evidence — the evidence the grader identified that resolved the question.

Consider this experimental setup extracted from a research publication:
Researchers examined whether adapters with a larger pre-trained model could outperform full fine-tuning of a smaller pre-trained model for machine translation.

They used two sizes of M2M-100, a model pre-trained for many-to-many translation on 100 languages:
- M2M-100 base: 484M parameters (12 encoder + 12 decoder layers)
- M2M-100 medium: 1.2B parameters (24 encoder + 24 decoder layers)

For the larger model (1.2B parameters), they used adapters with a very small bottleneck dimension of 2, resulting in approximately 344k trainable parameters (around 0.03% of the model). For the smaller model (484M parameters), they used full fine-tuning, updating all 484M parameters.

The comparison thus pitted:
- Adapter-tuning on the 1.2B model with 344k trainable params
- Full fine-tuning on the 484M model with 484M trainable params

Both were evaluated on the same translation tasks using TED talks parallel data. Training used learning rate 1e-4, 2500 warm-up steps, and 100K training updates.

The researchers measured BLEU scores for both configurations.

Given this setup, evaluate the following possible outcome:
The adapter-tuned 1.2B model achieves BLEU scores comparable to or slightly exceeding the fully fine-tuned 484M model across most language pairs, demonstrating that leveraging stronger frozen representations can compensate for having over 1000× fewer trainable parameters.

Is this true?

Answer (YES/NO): YES